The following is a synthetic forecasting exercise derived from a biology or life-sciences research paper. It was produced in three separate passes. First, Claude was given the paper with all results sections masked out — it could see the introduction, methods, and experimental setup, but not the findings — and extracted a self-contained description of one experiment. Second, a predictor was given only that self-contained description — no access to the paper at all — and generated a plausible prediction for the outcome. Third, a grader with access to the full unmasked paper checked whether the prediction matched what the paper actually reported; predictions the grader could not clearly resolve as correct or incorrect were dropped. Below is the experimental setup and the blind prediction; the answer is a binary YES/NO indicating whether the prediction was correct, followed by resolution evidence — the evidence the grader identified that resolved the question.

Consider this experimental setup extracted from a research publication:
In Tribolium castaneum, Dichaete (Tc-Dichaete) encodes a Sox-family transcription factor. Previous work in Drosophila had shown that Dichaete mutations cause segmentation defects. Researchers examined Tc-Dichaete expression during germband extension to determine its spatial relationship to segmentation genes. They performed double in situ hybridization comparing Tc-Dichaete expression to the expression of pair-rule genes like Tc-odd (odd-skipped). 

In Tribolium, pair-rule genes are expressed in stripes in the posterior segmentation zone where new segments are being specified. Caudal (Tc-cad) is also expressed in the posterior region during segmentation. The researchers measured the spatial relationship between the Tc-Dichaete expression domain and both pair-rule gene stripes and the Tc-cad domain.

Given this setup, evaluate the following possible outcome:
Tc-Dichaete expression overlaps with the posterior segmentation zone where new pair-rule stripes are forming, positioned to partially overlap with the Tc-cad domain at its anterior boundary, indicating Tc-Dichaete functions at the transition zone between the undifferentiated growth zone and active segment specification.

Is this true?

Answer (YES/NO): YES